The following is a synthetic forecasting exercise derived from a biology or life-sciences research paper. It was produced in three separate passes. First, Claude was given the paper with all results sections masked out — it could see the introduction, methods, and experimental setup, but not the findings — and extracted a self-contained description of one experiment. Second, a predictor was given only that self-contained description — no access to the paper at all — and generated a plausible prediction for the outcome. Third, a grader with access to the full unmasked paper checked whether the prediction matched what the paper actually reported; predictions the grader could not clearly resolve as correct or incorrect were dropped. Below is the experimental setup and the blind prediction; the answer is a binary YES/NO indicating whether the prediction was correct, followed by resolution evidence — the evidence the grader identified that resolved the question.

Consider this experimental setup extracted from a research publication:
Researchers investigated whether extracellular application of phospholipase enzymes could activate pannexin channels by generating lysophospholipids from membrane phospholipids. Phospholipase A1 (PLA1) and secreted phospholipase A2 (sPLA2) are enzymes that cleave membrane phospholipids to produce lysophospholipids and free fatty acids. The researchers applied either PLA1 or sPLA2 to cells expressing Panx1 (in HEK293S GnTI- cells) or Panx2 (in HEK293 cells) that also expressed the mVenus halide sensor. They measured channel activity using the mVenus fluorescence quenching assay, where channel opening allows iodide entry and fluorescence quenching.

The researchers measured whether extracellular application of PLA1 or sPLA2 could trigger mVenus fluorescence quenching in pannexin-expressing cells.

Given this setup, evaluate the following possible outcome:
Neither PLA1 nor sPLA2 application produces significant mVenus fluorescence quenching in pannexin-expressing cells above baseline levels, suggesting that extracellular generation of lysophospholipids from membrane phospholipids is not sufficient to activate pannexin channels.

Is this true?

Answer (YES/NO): NO